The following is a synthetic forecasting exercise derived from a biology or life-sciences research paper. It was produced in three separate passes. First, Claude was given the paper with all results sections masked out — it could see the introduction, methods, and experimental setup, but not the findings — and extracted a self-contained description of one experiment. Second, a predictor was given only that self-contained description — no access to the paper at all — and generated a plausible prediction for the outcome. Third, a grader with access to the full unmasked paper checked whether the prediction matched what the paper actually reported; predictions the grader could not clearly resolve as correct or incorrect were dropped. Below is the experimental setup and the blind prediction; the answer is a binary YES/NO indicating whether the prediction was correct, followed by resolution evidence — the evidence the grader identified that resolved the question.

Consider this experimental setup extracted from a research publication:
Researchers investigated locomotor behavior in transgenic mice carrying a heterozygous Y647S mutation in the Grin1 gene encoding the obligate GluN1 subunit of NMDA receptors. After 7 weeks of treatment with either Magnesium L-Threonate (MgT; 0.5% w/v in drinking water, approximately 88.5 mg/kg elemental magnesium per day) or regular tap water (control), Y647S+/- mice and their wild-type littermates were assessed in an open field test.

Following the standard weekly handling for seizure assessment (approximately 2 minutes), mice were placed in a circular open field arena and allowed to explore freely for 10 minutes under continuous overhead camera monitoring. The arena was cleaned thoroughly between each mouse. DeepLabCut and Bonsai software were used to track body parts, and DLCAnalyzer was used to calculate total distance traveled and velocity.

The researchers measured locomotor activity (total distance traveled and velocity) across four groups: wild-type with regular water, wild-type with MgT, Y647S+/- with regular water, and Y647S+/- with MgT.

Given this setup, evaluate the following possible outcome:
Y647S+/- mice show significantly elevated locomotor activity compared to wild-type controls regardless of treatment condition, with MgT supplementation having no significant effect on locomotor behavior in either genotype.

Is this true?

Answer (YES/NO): NO